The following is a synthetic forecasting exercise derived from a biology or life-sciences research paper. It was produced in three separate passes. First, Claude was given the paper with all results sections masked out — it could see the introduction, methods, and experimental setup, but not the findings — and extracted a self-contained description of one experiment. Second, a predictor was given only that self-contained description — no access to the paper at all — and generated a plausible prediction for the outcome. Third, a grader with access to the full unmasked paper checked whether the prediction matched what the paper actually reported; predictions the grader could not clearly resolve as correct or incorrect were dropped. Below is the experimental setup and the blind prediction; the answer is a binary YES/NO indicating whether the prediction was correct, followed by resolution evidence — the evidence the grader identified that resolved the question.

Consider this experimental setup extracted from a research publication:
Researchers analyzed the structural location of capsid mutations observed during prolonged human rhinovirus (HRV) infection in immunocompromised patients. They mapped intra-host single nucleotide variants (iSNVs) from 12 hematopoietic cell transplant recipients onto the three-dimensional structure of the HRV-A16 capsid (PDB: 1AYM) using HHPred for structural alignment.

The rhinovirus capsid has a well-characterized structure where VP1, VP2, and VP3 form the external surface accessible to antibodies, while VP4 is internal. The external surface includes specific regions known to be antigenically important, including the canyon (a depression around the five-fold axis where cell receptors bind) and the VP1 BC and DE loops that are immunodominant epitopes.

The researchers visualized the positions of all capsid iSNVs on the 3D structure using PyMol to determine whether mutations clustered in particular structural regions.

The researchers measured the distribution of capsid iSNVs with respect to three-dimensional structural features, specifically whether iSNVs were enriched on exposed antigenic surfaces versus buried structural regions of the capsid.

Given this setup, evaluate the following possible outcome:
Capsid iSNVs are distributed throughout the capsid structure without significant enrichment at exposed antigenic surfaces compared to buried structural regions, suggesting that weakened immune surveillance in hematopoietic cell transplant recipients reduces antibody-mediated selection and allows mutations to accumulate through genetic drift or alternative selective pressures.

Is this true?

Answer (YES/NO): NO